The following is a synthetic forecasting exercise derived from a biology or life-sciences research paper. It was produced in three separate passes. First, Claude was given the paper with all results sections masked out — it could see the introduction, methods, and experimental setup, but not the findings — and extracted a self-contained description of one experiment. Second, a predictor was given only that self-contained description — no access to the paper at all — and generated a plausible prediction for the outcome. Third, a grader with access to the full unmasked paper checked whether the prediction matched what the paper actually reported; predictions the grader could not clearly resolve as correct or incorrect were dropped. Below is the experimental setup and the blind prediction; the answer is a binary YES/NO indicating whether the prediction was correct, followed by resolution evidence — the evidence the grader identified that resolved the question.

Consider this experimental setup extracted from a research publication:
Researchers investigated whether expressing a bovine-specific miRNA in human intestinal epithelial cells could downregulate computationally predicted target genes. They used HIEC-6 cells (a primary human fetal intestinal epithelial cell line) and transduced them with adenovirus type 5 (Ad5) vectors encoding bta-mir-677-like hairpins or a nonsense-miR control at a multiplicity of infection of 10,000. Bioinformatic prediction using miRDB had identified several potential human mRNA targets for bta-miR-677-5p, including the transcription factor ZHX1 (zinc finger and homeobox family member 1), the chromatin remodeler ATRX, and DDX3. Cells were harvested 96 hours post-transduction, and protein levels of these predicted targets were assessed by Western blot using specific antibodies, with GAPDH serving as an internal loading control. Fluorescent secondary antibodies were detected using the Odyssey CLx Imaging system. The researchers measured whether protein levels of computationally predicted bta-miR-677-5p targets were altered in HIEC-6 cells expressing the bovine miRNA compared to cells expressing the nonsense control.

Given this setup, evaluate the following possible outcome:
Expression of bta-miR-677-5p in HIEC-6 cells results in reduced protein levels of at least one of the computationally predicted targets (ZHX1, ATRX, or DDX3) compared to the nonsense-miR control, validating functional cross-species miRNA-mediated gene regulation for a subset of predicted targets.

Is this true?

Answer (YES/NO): YES